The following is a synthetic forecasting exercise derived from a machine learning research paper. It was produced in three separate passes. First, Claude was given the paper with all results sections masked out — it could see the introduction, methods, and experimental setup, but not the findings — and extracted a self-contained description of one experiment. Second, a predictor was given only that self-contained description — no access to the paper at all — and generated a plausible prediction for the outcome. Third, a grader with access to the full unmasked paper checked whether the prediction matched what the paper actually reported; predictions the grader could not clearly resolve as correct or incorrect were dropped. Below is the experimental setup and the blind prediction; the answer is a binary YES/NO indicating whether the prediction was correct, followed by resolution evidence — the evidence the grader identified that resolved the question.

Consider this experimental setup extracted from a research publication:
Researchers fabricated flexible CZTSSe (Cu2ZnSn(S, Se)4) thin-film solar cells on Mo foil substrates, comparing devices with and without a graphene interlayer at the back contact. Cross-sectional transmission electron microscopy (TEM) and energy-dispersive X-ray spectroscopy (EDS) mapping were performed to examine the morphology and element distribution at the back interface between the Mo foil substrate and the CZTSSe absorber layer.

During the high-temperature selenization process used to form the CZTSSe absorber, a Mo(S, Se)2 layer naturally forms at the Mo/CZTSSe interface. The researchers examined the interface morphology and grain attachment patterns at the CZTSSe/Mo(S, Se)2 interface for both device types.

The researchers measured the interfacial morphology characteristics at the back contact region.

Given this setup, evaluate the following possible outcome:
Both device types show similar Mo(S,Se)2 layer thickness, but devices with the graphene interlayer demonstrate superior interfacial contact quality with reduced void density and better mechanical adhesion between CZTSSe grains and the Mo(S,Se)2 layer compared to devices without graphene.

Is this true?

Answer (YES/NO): NO